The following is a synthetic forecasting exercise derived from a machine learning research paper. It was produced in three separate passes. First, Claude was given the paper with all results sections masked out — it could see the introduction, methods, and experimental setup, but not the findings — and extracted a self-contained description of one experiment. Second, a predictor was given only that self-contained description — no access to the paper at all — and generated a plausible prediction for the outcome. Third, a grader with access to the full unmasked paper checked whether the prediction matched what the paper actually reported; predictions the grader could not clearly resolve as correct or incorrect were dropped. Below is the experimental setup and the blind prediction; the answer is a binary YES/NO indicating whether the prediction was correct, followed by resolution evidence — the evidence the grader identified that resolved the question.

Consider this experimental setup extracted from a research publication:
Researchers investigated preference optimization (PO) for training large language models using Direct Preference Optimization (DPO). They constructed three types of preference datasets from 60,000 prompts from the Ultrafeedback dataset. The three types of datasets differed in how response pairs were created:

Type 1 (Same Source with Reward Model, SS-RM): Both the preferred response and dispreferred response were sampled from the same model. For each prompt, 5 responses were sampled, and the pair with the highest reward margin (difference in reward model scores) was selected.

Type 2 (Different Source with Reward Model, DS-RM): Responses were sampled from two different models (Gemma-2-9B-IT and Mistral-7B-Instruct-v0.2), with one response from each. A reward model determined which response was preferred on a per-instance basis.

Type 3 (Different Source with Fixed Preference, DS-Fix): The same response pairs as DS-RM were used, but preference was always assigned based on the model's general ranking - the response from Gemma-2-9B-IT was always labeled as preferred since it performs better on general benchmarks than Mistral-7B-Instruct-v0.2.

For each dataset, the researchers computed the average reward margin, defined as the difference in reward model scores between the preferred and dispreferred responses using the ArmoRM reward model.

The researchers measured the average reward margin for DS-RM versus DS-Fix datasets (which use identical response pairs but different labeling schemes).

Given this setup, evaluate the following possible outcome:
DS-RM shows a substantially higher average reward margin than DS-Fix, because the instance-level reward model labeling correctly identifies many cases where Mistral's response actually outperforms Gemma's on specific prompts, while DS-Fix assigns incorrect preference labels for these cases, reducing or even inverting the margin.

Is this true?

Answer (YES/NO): YES